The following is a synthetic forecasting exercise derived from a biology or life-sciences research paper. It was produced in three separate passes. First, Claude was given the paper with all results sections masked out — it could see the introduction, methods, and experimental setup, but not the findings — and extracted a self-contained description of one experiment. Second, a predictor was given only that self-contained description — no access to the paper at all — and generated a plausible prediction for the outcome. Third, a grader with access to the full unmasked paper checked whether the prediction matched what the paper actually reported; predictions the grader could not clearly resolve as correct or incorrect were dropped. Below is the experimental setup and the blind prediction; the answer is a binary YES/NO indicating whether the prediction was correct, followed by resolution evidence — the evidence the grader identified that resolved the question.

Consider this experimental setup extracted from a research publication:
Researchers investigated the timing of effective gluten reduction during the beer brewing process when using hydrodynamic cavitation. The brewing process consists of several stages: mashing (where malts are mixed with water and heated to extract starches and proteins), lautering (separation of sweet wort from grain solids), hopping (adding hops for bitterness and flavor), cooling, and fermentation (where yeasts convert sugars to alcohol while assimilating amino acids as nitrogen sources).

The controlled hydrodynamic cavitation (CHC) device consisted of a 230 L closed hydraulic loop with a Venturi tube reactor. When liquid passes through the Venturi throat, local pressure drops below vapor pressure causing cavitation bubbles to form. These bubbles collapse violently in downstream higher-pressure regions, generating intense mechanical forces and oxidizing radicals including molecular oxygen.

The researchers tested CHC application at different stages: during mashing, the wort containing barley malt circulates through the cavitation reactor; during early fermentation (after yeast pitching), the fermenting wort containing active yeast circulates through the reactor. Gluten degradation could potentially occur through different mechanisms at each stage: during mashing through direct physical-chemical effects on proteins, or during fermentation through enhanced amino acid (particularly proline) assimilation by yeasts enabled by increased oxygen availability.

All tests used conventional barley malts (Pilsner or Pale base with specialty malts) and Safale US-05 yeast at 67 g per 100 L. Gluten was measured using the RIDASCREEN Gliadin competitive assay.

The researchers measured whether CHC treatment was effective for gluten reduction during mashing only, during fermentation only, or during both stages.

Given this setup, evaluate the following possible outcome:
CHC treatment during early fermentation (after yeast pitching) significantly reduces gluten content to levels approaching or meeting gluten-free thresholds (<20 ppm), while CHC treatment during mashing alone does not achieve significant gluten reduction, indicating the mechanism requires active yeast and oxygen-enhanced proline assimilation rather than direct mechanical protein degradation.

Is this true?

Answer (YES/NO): NO